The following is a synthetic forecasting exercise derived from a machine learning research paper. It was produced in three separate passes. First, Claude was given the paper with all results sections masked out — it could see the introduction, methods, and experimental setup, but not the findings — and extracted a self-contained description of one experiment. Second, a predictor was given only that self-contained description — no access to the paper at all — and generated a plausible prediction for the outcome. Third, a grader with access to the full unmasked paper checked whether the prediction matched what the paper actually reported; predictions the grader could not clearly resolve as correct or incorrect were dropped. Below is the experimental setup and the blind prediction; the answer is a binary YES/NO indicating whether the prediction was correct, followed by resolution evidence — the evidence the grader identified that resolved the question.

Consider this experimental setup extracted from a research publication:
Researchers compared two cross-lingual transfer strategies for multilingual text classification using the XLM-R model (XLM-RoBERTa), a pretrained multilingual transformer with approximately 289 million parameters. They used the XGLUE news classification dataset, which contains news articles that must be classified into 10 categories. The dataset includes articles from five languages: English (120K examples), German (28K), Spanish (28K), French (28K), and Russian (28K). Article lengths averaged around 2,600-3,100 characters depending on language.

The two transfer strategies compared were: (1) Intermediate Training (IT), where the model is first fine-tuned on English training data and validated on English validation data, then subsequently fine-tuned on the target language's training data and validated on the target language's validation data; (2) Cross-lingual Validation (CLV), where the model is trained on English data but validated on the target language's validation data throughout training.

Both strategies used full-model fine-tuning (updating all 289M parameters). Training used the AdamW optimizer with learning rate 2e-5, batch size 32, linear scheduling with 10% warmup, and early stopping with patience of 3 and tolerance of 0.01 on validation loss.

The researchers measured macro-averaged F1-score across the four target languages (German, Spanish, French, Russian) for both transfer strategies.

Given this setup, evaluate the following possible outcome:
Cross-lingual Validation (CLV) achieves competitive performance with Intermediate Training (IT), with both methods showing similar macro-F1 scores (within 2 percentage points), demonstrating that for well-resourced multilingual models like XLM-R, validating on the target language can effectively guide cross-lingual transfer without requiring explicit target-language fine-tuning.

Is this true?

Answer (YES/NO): NO